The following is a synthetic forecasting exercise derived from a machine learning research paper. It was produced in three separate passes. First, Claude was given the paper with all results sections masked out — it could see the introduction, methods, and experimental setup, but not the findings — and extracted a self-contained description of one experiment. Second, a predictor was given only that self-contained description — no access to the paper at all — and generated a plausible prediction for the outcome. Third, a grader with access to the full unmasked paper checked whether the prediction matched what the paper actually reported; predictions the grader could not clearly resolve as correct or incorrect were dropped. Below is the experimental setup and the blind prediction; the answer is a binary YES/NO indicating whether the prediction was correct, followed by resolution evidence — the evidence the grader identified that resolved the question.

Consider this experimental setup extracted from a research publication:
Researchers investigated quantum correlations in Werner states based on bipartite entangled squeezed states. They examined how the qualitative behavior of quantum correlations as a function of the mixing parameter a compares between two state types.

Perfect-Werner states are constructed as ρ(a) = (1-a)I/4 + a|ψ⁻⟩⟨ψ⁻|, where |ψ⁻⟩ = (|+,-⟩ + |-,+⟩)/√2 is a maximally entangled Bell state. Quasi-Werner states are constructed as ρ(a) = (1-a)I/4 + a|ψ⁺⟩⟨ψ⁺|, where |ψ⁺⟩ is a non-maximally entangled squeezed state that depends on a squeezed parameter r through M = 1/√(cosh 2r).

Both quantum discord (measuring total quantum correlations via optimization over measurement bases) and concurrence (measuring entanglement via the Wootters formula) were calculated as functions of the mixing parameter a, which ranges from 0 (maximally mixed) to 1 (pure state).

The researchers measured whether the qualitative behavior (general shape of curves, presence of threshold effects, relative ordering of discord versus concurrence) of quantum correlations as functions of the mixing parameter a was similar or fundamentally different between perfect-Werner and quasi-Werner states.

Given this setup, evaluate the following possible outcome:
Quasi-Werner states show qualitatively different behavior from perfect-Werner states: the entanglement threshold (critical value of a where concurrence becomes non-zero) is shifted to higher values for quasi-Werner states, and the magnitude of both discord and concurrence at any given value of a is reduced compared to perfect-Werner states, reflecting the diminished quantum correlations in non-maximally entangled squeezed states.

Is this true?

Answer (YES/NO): NO